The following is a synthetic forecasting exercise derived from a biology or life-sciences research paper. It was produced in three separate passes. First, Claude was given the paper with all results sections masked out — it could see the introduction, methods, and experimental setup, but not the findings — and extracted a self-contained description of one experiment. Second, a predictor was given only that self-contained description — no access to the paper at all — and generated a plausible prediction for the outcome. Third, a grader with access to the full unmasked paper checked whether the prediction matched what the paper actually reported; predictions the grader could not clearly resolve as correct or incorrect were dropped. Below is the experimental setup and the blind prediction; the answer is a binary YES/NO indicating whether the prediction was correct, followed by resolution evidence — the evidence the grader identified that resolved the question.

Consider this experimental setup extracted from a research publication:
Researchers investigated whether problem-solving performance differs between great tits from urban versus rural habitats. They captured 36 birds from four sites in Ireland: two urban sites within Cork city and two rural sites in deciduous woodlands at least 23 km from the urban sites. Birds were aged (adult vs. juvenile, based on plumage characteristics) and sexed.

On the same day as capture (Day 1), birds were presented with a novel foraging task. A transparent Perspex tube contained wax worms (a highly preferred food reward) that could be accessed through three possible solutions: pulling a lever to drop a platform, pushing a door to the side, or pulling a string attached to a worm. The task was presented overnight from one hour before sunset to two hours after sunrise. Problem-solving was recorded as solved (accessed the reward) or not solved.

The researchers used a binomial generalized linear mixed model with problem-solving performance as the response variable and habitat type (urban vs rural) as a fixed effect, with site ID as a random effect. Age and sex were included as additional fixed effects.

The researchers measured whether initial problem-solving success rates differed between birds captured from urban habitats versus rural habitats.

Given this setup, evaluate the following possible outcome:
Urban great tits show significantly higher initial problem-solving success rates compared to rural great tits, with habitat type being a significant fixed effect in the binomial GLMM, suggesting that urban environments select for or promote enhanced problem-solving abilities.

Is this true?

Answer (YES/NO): NO